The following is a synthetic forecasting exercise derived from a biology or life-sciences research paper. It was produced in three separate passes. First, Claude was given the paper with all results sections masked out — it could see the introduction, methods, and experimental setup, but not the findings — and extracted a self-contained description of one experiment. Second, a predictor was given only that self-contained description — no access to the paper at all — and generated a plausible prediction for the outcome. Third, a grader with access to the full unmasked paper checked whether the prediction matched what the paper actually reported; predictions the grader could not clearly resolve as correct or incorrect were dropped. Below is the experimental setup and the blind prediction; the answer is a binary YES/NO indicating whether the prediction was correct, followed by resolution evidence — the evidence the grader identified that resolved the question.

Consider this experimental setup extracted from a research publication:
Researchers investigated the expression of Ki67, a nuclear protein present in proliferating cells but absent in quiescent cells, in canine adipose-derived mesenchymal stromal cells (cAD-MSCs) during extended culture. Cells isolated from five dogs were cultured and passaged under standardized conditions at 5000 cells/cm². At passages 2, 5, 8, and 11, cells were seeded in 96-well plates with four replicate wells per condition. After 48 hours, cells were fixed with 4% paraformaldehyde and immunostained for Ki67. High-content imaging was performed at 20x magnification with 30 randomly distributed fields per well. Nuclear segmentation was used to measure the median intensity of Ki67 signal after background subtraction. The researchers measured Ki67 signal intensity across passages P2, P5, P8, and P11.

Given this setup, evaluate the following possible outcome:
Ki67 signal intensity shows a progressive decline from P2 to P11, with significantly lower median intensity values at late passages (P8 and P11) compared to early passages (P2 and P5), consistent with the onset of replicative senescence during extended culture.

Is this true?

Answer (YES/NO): NO